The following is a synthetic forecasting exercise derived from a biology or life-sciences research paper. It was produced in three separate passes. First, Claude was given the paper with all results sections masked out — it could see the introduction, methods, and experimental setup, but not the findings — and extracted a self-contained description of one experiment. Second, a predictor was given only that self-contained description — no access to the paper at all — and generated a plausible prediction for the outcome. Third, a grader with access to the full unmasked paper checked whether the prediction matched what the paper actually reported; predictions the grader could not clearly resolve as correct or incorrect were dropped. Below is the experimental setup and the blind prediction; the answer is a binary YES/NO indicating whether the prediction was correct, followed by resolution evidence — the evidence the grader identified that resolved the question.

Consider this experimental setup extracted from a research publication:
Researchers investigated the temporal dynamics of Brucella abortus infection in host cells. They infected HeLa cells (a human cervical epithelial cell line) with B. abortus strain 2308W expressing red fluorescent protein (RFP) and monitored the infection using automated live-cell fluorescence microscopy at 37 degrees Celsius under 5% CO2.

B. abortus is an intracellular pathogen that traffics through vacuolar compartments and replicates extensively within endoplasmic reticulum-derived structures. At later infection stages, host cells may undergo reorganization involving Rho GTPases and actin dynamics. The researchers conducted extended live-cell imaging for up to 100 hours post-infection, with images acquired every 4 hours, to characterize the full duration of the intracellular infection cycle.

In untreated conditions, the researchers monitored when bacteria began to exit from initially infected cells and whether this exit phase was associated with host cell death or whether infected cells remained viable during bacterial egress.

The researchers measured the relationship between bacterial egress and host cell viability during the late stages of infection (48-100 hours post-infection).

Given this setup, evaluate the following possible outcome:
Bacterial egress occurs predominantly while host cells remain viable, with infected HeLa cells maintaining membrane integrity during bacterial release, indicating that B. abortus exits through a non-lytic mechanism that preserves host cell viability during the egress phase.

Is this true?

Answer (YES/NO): YES